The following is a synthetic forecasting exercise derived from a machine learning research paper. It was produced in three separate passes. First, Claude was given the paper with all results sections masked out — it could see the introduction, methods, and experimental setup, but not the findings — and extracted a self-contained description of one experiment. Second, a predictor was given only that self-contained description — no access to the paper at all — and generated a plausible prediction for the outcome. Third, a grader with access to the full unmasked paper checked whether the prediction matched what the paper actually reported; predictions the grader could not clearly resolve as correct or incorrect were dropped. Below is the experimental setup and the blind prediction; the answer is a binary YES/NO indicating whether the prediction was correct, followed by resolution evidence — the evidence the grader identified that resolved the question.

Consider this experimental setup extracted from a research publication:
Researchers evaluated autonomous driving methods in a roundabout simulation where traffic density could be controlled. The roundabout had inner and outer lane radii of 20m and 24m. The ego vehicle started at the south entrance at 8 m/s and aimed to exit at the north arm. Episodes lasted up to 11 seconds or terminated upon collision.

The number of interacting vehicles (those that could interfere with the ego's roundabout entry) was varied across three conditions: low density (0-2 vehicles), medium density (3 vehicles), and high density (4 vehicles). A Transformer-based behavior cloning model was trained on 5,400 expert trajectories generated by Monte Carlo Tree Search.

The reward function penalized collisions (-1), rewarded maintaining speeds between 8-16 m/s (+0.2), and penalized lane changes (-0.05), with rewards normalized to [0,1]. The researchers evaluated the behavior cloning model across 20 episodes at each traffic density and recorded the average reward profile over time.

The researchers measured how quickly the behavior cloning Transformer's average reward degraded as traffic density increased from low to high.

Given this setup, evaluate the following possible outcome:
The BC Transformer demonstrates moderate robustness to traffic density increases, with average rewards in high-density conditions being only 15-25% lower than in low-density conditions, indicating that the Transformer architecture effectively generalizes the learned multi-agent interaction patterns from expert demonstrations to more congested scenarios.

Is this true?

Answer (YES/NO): NO